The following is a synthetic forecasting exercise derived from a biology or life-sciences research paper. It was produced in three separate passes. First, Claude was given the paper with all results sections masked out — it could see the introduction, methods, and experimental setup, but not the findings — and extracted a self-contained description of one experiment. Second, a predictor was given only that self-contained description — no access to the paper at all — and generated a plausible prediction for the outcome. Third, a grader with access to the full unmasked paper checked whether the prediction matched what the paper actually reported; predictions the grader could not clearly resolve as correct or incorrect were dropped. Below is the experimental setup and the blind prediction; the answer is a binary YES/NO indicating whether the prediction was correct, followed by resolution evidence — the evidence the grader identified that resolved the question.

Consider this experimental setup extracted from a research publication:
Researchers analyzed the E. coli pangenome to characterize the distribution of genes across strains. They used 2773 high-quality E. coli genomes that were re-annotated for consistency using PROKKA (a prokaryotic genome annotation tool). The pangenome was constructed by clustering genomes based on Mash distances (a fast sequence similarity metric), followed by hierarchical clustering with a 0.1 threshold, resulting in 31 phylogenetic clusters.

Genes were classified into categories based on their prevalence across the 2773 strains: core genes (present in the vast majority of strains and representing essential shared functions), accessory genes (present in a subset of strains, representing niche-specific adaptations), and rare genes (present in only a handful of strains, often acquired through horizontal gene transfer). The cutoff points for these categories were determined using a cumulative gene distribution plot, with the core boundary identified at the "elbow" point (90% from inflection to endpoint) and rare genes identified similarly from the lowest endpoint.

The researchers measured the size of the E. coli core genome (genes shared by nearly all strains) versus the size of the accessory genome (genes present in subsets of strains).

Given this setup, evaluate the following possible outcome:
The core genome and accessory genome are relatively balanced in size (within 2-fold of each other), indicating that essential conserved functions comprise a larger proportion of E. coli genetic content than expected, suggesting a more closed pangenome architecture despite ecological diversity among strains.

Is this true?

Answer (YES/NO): NO